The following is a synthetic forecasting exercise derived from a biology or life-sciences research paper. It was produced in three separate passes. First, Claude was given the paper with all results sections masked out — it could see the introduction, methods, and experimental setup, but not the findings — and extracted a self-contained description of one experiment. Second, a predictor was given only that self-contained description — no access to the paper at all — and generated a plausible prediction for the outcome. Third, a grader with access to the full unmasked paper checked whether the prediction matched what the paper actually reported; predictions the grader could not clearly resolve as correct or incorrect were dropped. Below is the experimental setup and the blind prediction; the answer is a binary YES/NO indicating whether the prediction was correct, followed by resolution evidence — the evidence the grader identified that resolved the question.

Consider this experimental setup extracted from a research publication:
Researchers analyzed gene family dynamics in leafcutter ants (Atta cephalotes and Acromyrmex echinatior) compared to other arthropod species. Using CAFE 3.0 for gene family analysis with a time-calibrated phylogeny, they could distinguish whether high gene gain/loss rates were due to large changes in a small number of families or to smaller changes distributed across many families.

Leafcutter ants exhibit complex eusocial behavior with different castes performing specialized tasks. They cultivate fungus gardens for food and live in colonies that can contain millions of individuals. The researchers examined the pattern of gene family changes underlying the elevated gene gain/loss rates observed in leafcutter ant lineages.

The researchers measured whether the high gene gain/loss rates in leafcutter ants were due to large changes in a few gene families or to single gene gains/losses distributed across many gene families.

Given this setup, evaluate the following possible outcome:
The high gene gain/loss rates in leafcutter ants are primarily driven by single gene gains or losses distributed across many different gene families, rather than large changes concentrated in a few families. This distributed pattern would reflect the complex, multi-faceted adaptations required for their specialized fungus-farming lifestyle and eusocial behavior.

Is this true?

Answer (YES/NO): YES